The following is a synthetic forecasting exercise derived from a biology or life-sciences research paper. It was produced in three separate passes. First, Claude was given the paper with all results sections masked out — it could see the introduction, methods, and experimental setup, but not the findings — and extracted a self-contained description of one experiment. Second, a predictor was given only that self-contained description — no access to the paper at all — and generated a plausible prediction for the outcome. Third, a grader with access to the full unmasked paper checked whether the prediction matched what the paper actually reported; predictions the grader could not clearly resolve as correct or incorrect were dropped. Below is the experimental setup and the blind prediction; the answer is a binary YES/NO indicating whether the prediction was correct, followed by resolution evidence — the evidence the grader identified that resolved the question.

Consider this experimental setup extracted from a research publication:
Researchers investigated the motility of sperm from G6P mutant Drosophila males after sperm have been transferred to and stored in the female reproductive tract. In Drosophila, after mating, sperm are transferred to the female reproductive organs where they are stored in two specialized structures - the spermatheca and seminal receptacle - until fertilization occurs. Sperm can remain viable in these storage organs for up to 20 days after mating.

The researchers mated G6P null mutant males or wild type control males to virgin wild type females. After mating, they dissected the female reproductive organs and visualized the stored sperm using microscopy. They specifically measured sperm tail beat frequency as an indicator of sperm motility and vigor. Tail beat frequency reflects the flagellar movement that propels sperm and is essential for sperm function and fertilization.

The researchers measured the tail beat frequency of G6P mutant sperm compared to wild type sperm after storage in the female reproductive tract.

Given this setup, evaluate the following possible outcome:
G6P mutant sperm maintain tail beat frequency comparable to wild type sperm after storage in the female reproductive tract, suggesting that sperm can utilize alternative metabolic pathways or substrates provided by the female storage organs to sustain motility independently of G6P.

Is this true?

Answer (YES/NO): NO